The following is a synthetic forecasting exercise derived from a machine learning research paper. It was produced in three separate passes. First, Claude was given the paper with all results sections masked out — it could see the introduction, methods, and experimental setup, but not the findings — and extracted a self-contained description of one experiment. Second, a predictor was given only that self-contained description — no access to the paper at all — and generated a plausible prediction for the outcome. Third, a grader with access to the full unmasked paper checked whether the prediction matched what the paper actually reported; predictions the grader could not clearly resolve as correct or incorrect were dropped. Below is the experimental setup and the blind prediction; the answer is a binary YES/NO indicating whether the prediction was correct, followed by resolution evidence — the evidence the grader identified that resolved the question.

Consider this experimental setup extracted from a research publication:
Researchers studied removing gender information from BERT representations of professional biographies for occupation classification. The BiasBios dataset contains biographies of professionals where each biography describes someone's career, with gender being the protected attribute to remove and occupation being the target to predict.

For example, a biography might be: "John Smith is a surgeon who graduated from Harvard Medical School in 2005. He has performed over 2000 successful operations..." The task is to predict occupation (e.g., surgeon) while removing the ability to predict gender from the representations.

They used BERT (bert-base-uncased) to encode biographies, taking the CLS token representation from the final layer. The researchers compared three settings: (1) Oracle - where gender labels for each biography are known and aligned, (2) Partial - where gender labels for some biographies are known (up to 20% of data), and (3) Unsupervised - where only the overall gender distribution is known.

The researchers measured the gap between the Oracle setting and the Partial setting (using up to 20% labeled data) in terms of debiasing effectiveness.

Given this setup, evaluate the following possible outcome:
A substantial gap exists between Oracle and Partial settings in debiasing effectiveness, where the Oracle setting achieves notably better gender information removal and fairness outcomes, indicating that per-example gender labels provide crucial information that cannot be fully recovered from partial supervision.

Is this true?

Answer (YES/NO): NO